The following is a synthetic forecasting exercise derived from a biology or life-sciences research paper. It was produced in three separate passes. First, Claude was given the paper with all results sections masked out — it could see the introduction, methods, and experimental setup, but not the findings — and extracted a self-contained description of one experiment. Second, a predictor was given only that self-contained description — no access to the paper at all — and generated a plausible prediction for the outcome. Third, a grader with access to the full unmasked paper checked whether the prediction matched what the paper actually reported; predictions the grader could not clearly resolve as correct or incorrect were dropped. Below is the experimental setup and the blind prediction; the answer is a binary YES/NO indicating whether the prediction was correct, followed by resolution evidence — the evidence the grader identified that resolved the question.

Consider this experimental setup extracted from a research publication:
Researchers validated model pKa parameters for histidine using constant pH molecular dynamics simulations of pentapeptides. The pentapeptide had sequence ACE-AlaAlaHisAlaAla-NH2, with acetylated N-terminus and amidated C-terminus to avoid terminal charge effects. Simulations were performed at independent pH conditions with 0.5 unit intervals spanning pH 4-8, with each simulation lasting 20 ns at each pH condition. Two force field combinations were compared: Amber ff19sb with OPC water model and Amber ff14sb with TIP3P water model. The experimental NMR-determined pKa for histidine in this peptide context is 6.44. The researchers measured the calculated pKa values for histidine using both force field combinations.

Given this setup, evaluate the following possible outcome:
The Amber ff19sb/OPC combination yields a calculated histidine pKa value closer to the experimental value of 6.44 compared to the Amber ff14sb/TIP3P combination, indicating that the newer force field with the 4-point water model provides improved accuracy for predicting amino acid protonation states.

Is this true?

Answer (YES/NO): YES